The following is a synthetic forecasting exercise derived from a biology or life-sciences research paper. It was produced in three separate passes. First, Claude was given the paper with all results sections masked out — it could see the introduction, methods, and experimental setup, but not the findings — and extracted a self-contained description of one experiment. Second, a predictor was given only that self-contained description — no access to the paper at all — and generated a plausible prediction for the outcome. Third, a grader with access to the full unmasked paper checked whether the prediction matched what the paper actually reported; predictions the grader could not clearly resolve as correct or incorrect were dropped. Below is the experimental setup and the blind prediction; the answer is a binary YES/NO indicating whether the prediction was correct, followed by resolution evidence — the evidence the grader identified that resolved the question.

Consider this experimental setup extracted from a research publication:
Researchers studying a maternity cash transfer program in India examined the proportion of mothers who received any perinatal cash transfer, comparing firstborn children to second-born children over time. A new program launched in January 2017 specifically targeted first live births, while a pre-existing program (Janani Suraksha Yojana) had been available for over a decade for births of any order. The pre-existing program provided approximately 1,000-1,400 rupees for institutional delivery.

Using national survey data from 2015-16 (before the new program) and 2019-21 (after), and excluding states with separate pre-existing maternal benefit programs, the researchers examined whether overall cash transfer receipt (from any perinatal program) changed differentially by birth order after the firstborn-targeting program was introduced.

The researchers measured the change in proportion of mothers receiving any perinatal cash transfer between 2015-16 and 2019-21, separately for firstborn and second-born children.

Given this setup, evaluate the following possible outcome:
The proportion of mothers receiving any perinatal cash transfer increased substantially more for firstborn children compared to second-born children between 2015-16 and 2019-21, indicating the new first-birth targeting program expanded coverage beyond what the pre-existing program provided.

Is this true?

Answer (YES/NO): YES